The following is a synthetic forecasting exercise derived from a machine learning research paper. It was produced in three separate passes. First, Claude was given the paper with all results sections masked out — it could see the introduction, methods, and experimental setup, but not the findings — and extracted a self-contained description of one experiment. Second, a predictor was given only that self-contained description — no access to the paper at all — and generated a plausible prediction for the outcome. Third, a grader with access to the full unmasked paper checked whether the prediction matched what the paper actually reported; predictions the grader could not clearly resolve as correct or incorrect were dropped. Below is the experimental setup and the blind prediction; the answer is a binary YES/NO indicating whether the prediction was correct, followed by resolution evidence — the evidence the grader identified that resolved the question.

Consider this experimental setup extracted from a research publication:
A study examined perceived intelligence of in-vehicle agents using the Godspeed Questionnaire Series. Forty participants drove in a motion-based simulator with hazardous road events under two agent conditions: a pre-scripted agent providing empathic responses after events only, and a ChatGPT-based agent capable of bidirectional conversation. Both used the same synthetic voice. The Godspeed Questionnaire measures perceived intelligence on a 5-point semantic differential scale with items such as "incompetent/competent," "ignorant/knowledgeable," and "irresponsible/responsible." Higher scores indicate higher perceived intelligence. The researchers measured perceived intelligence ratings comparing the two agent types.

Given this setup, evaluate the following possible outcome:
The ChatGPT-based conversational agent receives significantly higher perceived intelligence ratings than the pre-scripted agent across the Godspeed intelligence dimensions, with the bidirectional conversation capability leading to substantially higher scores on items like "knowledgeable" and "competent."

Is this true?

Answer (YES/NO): NO